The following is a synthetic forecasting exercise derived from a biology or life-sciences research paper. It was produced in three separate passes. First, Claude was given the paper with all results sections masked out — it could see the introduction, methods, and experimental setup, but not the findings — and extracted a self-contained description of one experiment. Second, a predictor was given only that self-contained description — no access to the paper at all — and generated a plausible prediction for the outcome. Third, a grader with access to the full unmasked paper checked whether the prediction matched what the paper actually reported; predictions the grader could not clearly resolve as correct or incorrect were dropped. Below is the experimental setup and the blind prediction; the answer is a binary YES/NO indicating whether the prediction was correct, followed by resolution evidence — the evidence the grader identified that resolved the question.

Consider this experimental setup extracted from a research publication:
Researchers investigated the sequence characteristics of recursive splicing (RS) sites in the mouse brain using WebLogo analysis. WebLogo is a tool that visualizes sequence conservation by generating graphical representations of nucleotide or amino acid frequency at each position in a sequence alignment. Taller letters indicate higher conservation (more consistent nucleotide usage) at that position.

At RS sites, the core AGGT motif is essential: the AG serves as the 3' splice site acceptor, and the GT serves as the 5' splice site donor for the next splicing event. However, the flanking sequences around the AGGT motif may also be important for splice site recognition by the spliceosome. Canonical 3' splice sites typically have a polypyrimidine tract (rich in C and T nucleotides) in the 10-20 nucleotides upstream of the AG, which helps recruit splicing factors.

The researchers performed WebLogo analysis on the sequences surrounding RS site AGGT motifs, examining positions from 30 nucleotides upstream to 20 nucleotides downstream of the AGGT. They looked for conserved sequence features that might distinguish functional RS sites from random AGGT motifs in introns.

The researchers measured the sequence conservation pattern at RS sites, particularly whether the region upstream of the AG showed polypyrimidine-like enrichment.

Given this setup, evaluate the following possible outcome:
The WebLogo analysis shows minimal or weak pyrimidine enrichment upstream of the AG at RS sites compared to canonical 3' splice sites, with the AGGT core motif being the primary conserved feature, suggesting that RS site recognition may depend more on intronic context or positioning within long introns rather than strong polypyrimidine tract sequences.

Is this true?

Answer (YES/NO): NO